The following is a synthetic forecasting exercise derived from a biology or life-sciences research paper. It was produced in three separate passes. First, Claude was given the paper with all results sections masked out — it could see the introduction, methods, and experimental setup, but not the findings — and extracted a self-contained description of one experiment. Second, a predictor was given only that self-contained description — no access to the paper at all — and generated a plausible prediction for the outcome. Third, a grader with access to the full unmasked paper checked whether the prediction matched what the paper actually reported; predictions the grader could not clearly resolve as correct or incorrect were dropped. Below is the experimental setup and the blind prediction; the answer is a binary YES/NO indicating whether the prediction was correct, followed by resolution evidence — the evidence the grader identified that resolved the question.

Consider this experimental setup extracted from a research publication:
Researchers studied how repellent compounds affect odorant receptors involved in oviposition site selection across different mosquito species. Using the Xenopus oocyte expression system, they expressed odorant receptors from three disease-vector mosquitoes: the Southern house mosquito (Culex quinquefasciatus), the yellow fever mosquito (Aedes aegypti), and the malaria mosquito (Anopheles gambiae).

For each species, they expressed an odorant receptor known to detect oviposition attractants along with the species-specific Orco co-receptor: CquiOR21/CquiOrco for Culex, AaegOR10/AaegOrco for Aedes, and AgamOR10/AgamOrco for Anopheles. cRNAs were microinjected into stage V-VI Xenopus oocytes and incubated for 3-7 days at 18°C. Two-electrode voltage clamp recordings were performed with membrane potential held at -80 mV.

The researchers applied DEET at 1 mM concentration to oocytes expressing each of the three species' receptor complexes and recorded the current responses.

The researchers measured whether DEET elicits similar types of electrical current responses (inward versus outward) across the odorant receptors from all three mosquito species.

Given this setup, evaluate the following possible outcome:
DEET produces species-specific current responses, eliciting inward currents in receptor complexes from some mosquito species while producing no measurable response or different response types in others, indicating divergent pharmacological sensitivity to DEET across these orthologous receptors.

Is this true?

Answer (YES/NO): NO